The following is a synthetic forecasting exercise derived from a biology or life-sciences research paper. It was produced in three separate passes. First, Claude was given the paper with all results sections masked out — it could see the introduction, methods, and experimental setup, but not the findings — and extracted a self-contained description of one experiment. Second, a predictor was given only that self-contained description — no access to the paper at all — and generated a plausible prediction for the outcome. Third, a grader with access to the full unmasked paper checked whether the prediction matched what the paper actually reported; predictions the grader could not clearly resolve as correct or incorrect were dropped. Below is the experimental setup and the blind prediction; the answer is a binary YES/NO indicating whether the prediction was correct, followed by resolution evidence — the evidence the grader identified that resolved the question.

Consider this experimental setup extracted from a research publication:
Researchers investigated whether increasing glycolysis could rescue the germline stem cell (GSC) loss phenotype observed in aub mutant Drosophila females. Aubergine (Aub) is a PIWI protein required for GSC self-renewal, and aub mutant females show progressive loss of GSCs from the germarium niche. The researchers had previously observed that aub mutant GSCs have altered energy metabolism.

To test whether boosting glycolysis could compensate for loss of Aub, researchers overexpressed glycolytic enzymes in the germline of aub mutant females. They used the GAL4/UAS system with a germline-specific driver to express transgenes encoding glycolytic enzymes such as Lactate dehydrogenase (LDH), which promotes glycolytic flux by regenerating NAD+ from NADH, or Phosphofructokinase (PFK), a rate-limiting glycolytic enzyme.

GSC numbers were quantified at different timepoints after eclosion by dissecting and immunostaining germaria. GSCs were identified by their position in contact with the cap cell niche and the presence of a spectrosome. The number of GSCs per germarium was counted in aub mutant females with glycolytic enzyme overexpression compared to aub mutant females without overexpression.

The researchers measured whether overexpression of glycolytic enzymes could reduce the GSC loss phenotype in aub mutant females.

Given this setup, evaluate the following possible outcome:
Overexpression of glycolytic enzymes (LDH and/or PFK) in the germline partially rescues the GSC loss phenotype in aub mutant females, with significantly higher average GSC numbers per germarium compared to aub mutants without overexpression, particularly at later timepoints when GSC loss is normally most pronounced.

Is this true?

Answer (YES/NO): YES